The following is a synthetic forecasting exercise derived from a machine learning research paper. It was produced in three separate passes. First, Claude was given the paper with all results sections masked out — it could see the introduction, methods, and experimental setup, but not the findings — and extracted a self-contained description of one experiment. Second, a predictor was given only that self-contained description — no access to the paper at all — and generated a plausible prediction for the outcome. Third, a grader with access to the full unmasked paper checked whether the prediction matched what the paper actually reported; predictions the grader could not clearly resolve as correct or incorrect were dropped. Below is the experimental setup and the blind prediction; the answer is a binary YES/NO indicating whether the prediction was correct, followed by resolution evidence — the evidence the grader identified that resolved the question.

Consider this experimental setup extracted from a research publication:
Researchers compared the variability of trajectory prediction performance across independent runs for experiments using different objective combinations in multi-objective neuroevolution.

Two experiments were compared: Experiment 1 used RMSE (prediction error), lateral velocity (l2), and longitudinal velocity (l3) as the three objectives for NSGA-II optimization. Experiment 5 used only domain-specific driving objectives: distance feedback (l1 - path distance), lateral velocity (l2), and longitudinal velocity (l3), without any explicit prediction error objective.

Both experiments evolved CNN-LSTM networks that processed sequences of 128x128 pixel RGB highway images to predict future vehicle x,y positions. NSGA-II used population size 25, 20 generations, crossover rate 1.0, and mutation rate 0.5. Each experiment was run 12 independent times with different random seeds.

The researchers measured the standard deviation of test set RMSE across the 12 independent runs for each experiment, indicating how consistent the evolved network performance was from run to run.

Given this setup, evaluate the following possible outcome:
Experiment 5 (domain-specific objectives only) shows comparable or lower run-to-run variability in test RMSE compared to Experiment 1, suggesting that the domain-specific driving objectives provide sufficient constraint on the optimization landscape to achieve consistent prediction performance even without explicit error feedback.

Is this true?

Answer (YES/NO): NO